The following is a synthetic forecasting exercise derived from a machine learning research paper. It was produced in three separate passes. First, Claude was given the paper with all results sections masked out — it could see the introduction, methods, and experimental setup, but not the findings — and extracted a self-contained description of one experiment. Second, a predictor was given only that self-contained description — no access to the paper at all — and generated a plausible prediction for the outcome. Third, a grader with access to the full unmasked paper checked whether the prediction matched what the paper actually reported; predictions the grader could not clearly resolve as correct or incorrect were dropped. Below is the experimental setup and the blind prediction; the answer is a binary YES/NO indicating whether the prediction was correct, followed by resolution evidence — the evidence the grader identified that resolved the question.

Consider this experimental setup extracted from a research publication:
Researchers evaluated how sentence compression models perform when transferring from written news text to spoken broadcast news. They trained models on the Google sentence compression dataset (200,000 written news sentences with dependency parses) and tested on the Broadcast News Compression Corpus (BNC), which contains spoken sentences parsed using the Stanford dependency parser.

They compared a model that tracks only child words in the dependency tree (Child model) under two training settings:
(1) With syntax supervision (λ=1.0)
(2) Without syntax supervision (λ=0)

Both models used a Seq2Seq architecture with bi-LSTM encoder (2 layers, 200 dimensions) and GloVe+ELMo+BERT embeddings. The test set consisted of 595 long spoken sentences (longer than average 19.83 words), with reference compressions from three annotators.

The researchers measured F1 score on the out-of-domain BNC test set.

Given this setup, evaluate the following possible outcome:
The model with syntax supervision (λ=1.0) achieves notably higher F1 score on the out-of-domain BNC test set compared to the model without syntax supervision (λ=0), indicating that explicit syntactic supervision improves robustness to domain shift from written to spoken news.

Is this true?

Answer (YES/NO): NO